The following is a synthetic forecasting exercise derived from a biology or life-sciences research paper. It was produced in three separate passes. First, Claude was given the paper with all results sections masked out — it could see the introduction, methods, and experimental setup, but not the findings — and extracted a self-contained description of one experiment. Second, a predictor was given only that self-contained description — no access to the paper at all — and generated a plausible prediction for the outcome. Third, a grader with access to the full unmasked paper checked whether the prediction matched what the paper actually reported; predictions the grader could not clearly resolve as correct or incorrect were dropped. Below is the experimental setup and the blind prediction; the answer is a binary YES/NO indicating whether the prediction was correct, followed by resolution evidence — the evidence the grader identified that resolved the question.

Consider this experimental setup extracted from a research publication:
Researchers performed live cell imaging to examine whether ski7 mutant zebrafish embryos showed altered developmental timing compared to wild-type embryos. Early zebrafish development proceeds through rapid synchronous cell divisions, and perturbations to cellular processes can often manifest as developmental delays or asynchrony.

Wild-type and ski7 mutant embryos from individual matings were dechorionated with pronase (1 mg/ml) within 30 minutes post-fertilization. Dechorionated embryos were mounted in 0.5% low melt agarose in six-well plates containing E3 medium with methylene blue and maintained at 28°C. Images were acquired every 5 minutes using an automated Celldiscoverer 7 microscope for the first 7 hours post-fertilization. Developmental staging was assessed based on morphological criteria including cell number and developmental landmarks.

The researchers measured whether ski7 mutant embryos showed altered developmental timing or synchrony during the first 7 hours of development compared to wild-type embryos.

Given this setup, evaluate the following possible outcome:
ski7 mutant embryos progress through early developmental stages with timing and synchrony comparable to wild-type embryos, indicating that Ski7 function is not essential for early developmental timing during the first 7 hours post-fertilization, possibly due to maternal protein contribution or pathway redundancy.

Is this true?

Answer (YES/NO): YES